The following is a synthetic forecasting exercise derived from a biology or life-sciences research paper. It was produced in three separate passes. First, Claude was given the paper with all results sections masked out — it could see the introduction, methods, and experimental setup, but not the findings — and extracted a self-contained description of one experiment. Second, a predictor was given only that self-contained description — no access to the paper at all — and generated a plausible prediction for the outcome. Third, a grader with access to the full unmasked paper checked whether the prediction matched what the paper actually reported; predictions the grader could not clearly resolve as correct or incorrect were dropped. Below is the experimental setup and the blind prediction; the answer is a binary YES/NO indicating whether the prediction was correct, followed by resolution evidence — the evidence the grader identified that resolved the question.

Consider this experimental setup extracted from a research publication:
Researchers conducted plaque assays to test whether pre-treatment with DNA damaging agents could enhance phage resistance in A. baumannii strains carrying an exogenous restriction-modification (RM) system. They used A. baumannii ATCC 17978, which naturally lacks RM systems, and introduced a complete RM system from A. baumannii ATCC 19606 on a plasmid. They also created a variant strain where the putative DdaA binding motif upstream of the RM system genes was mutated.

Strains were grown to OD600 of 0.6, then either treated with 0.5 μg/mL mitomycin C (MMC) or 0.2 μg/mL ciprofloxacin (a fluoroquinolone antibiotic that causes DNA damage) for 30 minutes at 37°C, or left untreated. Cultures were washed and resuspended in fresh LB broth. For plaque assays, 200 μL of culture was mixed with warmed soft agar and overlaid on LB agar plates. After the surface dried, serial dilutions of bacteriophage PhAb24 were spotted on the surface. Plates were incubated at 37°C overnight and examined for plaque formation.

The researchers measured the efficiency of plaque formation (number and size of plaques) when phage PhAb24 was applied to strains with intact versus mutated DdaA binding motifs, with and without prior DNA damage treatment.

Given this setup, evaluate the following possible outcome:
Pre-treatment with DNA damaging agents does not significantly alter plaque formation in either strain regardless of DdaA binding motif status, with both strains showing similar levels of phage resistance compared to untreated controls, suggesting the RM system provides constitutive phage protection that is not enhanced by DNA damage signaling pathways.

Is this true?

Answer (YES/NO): NO